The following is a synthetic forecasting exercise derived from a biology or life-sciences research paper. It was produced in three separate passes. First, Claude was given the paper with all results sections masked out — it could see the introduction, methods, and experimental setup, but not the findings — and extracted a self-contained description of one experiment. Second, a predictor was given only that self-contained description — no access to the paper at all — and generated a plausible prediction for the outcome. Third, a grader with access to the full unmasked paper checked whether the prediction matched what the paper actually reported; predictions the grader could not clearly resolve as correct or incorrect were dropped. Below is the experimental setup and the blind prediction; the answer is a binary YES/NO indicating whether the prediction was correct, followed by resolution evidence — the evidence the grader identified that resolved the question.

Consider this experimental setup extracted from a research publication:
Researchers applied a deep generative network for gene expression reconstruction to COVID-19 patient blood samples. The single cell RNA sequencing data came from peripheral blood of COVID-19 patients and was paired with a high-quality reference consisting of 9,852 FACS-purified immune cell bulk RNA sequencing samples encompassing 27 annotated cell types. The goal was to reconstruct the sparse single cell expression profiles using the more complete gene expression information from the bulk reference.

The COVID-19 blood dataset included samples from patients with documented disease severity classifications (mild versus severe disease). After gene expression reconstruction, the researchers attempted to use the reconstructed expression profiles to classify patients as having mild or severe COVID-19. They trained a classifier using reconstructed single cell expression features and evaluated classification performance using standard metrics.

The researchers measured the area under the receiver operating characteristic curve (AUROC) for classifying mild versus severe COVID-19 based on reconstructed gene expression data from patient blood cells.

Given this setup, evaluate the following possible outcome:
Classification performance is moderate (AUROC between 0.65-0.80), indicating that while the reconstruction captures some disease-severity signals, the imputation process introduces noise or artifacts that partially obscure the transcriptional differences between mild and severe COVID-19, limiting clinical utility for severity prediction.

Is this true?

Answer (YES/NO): NO